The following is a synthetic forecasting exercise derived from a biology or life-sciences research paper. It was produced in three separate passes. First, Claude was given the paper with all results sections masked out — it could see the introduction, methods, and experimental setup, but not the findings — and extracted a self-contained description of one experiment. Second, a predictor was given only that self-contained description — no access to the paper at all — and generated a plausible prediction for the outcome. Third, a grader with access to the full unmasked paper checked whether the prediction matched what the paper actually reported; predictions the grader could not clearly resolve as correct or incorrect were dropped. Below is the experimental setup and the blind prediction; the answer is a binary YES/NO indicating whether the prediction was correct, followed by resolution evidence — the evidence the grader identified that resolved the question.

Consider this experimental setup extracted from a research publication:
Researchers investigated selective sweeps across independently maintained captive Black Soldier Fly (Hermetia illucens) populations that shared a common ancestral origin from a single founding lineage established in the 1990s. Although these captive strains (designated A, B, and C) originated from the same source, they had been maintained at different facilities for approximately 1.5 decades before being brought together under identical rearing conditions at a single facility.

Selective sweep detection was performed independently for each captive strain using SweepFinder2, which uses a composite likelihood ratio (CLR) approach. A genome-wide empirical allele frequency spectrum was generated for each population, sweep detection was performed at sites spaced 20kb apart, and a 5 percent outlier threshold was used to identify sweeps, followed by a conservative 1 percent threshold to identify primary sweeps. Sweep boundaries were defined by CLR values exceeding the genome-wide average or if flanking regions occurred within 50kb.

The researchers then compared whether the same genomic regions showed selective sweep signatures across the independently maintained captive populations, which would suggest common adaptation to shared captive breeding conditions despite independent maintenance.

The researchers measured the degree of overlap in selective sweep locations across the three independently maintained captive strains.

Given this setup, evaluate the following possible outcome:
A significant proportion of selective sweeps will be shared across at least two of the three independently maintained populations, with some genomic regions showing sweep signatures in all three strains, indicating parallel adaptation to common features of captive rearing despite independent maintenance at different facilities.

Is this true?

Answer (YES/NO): YES